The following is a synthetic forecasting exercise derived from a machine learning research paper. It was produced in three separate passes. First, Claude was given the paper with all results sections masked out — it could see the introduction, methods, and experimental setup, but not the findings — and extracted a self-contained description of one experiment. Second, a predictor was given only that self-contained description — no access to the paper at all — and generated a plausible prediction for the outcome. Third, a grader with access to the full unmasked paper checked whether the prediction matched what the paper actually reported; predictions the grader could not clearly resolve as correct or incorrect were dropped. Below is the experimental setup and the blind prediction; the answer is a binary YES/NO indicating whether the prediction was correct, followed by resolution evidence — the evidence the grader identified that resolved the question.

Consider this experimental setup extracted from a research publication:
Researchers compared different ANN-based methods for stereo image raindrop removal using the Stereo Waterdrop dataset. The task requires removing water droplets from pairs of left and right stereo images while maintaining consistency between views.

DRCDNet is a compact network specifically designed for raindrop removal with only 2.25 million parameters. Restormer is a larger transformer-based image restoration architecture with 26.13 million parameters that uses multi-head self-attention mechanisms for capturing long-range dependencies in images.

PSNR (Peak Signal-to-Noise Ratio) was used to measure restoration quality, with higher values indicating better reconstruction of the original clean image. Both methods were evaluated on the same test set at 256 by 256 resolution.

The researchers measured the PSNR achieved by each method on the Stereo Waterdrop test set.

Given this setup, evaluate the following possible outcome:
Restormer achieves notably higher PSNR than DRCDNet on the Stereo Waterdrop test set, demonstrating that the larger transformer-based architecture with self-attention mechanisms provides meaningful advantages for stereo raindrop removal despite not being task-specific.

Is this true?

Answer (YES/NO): YES